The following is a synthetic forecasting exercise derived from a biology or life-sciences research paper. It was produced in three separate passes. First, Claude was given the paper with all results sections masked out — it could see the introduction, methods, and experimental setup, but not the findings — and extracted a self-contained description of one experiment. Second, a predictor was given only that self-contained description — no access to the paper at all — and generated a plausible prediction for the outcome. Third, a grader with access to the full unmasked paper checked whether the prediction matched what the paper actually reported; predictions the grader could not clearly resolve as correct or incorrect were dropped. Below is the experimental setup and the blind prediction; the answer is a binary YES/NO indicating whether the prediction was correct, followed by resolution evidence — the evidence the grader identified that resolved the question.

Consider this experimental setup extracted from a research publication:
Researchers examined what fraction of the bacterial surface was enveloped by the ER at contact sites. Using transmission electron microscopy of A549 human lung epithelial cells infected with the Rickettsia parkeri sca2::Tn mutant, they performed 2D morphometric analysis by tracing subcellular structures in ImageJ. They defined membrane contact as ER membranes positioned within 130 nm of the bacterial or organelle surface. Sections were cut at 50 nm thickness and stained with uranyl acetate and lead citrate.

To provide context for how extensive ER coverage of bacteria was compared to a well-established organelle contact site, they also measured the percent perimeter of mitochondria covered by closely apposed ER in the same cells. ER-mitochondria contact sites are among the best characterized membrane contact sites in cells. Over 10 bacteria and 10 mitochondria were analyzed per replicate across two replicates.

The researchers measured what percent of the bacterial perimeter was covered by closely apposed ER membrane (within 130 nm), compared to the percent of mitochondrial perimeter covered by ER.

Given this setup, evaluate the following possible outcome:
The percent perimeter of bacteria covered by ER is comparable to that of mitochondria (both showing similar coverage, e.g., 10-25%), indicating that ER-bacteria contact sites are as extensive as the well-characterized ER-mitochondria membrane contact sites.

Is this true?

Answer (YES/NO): NO